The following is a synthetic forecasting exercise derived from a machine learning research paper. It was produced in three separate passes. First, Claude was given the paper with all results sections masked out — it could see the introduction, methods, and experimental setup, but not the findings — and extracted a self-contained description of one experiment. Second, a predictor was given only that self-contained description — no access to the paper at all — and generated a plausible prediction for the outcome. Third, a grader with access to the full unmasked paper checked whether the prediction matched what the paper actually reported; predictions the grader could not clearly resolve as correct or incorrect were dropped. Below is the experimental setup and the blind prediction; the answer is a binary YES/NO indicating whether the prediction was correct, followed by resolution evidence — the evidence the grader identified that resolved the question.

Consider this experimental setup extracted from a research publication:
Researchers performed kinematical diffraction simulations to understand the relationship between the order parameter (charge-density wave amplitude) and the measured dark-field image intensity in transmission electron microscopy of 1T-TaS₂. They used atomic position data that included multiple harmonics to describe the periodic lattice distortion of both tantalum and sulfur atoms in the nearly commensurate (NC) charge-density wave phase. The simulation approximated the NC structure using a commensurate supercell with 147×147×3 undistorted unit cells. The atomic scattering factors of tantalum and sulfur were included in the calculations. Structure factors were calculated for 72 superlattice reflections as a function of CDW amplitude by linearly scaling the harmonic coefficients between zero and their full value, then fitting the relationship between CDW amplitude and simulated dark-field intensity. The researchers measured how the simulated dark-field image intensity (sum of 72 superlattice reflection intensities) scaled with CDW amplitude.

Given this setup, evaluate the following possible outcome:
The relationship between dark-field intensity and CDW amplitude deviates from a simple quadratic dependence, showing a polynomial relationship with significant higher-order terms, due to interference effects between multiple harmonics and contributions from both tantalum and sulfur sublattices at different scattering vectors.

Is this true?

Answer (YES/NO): NO